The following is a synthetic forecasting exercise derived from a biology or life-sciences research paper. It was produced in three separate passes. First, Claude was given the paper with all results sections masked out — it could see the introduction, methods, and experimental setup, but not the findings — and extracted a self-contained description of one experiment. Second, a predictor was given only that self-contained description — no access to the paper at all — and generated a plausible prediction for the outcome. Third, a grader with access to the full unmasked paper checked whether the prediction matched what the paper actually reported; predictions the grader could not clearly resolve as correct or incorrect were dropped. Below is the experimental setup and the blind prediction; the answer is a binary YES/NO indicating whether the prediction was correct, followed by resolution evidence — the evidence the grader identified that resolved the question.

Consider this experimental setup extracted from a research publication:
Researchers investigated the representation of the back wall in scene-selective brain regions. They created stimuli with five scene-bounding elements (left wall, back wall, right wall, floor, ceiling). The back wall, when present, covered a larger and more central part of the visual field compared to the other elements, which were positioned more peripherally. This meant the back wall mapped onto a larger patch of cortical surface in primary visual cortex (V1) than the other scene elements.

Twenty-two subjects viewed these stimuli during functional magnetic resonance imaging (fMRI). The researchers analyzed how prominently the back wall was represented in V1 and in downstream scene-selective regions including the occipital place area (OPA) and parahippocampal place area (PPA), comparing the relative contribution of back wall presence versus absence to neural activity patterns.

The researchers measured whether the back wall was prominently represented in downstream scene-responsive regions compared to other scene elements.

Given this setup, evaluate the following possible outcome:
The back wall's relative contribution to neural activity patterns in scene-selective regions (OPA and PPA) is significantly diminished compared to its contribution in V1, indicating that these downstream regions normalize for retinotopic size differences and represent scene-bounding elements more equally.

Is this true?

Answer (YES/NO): NO